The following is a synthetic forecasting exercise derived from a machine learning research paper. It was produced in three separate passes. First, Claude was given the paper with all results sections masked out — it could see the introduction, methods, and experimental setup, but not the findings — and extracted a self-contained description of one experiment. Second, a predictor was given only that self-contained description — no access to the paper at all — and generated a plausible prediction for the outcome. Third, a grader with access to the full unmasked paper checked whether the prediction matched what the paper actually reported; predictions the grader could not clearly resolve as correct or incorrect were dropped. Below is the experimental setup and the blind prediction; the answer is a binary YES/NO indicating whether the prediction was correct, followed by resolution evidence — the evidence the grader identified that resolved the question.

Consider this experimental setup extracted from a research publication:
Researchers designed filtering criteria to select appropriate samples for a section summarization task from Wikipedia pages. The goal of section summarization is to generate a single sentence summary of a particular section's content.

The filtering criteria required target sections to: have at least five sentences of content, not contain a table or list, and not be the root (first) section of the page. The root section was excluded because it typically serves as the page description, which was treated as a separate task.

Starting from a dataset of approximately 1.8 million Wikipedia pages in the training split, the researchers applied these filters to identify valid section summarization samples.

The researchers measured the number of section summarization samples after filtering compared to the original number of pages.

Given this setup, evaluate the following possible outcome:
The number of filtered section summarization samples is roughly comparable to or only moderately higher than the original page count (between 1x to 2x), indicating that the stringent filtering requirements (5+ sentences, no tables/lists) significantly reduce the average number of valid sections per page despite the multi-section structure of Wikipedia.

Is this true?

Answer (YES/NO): YES